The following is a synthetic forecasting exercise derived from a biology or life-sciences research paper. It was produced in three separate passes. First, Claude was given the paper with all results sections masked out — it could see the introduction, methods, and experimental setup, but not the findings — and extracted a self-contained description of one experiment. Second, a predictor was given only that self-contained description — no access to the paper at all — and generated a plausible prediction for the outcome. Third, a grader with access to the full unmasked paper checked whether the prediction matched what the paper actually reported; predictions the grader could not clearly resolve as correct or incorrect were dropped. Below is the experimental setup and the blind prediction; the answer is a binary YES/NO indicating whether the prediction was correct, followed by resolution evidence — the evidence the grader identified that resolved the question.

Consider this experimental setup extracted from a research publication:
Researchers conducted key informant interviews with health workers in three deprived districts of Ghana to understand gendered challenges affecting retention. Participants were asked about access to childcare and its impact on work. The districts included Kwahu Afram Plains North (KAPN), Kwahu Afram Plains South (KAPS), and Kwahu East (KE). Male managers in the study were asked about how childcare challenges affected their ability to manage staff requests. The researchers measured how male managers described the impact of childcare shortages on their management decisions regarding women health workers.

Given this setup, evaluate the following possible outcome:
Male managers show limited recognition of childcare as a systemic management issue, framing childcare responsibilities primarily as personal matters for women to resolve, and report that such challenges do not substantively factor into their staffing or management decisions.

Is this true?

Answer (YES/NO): NO